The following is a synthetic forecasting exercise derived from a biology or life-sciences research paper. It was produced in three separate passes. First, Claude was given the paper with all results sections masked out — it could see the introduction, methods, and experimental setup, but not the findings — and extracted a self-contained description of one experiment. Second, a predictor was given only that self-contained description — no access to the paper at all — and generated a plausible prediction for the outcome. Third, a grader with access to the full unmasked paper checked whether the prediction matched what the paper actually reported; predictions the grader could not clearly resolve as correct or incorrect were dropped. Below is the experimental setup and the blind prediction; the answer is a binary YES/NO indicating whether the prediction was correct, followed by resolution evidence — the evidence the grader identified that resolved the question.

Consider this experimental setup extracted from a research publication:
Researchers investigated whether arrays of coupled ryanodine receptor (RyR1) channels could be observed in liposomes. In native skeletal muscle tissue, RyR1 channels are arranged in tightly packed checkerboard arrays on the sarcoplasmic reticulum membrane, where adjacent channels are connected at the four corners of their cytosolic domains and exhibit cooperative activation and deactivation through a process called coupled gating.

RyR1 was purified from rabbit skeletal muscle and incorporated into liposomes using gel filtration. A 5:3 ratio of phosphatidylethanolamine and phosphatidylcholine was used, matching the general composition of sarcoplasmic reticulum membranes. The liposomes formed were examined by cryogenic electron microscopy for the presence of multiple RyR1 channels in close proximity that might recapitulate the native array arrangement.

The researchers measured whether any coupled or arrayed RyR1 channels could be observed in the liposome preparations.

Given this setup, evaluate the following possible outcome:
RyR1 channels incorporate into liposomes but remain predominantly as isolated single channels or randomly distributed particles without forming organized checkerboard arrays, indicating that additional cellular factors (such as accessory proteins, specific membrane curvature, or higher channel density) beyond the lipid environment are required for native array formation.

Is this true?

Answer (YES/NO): YES